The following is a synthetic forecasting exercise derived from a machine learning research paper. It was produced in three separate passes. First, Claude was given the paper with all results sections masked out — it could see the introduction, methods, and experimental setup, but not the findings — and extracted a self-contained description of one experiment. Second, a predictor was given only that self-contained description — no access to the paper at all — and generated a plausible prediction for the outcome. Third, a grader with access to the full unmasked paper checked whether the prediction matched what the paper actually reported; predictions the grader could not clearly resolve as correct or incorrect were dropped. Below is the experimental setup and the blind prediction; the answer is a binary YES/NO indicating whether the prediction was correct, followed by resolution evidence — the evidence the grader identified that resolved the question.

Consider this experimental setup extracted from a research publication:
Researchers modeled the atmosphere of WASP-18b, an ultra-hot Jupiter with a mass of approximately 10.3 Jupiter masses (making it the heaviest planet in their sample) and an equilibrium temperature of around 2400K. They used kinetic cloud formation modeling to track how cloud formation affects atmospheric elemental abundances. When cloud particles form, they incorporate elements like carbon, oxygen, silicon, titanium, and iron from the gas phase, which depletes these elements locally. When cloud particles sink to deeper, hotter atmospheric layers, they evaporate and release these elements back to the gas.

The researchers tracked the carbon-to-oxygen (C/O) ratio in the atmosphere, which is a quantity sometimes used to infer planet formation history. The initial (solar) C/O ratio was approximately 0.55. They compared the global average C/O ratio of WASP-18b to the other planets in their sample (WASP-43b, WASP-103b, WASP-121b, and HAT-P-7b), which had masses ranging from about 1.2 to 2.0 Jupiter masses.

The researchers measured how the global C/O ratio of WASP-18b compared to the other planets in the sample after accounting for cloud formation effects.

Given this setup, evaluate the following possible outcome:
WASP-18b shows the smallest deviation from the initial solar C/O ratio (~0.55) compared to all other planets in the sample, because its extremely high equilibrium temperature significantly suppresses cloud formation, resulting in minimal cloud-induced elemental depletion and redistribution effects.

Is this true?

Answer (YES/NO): NO